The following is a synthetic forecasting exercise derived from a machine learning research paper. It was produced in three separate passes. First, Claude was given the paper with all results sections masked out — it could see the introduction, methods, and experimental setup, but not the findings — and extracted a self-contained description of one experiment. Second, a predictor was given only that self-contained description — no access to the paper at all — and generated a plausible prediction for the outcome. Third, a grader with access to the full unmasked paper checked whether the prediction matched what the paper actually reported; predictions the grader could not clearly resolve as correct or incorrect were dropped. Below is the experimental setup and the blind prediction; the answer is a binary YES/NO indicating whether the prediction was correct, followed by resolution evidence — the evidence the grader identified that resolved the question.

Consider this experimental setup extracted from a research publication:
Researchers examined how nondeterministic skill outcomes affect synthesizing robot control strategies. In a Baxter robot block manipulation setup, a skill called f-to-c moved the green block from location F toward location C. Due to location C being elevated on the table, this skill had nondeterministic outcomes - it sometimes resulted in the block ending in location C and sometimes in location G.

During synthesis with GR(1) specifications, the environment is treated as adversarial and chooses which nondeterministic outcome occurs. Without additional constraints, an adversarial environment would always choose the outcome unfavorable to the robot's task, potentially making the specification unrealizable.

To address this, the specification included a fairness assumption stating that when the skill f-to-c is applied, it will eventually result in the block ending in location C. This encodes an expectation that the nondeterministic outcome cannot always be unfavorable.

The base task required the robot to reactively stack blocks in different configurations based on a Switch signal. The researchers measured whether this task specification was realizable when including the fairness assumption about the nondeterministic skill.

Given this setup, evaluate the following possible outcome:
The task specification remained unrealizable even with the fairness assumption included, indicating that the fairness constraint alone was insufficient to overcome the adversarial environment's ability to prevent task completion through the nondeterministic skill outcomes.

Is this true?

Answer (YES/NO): NO